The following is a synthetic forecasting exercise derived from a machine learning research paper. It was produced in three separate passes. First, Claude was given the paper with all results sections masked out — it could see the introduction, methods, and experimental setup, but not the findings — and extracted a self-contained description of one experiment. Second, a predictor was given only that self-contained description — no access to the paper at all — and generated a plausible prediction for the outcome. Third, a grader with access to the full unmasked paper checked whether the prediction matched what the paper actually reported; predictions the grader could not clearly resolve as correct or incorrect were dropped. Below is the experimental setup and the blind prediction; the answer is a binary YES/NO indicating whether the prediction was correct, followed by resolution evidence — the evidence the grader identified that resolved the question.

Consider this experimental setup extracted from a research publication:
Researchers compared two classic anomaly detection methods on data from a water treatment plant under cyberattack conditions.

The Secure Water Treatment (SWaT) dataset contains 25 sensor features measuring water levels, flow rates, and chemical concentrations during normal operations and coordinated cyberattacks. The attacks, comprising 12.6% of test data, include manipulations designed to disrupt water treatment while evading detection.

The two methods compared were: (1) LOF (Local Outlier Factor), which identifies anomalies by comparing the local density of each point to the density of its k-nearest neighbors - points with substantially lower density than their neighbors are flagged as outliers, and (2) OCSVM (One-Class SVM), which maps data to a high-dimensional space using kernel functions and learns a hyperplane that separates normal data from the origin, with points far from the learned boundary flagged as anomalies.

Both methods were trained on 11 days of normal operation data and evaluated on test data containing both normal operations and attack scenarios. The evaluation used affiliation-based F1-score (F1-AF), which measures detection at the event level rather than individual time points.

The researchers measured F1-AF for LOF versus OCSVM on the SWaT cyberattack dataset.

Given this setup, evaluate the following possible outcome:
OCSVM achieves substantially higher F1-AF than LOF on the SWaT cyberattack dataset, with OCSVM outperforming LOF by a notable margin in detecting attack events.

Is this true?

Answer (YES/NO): NO